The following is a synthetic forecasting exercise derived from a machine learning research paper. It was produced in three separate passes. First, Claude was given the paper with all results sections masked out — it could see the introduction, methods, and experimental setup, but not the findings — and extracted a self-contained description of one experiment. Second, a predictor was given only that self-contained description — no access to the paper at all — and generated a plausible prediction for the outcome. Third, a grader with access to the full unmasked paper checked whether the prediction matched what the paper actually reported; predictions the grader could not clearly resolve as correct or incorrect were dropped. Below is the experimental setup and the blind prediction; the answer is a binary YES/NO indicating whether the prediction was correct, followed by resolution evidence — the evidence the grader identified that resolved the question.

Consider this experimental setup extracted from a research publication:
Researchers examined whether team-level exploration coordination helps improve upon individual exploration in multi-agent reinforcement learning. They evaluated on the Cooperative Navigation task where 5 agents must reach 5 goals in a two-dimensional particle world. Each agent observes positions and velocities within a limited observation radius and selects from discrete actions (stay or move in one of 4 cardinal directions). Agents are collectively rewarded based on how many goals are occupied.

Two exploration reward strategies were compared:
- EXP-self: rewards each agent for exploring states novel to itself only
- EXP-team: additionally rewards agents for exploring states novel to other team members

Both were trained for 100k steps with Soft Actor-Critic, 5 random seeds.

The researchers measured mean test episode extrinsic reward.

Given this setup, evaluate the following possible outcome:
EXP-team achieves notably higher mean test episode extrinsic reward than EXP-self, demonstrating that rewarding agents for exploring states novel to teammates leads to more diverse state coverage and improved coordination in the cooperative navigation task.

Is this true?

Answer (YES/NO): YES